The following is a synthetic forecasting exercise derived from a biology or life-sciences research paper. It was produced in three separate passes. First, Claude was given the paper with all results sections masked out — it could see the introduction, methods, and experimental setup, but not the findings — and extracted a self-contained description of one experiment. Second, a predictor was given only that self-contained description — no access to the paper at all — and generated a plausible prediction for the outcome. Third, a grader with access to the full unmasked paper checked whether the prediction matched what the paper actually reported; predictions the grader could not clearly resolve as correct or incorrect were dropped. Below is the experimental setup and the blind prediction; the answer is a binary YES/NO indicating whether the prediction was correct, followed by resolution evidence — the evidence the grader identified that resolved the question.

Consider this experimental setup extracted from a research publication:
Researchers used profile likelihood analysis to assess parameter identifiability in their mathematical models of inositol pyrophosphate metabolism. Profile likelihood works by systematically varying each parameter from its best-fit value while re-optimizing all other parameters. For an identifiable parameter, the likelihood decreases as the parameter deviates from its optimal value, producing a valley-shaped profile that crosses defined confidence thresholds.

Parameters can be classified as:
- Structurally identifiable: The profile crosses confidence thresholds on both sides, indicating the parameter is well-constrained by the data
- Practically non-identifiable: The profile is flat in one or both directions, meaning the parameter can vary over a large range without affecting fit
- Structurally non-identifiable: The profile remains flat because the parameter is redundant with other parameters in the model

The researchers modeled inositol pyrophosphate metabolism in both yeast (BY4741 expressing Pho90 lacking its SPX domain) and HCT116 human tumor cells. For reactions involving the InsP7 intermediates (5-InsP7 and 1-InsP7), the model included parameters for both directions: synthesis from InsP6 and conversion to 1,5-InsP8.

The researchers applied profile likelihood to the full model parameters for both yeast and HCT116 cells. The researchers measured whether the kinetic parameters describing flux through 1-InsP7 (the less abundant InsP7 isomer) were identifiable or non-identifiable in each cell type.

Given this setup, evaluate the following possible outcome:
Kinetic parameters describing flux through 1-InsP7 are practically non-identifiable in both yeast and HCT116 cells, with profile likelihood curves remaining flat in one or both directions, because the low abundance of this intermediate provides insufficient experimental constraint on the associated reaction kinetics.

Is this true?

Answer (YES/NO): YES